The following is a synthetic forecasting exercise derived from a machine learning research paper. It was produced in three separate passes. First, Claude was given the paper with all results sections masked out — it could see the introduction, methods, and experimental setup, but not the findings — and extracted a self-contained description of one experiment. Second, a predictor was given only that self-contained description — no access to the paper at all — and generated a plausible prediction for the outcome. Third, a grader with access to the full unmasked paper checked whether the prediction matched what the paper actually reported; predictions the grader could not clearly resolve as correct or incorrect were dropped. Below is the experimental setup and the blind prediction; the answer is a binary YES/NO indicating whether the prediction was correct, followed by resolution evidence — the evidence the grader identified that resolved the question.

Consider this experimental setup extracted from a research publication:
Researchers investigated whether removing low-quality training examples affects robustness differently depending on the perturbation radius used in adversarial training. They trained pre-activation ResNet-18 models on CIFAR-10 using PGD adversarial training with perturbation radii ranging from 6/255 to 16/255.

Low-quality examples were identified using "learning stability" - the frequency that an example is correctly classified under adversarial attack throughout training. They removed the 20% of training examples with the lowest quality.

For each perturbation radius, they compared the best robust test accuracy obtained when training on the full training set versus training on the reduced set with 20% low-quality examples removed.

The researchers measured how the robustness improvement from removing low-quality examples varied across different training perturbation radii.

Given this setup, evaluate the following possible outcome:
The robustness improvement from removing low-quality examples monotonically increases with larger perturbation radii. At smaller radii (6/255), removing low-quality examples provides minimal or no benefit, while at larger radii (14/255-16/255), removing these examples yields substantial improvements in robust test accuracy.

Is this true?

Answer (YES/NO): NO